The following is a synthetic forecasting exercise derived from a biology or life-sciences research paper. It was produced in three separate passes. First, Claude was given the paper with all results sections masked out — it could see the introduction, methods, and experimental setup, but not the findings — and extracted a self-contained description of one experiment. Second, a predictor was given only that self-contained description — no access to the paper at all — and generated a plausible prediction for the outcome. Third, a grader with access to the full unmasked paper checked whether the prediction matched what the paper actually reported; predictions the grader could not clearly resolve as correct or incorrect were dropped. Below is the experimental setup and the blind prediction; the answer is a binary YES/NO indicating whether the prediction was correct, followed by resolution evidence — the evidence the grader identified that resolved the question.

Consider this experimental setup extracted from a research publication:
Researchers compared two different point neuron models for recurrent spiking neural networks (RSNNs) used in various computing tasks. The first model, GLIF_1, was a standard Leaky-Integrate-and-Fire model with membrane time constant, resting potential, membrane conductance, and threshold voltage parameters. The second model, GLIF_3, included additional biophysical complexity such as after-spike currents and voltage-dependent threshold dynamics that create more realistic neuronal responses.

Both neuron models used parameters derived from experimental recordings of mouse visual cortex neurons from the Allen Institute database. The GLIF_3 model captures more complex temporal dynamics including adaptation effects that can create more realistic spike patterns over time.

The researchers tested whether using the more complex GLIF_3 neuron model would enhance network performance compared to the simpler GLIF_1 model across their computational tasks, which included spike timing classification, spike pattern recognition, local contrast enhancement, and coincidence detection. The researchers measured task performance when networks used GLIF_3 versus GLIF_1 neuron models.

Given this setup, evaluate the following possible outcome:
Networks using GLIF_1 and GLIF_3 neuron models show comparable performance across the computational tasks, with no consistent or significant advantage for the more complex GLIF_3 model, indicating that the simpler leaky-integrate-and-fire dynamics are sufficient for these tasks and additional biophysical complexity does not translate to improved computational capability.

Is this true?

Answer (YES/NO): YES